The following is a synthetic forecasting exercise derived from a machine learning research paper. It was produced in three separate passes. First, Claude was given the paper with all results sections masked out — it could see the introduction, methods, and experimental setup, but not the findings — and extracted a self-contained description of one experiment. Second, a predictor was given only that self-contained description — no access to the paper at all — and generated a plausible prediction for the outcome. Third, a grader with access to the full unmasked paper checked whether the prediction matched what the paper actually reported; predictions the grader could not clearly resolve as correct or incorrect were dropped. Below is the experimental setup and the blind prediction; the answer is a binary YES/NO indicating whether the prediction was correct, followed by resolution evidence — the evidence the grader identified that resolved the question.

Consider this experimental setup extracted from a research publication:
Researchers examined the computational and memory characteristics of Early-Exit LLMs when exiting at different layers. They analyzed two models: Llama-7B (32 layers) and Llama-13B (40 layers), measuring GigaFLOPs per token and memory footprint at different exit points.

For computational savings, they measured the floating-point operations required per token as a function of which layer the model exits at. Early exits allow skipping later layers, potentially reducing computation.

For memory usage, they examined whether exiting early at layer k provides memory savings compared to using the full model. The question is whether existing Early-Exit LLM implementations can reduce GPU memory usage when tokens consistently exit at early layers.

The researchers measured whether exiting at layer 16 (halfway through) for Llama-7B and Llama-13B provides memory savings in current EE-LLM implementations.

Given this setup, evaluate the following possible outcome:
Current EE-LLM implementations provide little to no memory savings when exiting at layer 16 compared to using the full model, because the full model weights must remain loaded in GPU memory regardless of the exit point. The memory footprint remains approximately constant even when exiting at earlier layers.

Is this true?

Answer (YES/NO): YES